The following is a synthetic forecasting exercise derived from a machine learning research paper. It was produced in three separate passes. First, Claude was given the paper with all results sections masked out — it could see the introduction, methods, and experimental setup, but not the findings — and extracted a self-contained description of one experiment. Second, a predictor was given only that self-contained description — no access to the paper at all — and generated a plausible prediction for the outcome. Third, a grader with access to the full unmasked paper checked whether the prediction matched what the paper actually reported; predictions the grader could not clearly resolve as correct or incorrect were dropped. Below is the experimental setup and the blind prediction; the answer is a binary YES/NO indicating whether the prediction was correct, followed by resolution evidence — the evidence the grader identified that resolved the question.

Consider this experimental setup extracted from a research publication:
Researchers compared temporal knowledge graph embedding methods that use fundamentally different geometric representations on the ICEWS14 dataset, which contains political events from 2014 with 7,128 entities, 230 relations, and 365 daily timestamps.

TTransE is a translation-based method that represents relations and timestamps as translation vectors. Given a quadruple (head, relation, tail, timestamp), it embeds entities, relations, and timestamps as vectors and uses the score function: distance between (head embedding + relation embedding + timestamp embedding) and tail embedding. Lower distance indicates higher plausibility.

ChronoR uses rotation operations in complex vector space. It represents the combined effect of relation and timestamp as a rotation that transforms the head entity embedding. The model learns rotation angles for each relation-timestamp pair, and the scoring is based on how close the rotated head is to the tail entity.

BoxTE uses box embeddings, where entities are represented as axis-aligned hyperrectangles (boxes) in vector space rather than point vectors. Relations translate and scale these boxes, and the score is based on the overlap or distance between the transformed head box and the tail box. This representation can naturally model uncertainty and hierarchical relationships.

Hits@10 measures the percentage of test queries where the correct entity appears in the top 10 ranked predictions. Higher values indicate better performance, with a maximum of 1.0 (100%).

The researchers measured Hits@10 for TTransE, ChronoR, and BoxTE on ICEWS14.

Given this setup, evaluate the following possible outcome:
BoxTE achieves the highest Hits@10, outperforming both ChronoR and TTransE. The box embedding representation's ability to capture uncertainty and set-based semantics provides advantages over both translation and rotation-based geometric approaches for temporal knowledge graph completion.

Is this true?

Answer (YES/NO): NO